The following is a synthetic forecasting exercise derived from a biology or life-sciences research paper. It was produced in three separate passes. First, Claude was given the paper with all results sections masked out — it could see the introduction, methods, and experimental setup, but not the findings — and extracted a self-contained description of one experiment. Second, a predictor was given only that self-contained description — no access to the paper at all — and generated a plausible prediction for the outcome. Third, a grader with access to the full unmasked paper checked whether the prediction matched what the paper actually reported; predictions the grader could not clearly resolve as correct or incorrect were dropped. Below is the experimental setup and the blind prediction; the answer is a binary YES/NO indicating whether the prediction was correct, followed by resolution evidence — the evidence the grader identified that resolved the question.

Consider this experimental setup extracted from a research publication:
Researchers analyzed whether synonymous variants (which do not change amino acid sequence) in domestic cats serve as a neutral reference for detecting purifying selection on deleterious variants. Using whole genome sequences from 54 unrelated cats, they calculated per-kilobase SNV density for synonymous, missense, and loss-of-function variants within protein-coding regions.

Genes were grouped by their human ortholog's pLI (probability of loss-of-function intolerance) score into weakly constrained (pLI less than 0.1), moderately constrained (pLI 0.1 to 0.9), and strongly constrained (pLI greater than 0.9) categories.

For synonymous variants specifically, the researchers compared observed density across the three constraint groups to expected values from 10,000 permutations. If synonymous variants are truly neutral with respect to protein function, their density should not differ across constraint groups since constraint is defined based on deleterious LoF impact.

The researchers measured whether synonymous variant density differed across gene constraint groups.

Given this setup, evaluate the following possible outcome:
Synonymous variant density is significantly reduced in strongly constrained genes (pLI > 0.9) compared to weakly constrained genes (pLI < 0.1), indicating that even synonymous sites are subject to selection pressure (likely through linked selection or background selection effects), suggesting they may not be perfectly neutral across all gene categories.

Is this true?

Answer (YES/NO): NO